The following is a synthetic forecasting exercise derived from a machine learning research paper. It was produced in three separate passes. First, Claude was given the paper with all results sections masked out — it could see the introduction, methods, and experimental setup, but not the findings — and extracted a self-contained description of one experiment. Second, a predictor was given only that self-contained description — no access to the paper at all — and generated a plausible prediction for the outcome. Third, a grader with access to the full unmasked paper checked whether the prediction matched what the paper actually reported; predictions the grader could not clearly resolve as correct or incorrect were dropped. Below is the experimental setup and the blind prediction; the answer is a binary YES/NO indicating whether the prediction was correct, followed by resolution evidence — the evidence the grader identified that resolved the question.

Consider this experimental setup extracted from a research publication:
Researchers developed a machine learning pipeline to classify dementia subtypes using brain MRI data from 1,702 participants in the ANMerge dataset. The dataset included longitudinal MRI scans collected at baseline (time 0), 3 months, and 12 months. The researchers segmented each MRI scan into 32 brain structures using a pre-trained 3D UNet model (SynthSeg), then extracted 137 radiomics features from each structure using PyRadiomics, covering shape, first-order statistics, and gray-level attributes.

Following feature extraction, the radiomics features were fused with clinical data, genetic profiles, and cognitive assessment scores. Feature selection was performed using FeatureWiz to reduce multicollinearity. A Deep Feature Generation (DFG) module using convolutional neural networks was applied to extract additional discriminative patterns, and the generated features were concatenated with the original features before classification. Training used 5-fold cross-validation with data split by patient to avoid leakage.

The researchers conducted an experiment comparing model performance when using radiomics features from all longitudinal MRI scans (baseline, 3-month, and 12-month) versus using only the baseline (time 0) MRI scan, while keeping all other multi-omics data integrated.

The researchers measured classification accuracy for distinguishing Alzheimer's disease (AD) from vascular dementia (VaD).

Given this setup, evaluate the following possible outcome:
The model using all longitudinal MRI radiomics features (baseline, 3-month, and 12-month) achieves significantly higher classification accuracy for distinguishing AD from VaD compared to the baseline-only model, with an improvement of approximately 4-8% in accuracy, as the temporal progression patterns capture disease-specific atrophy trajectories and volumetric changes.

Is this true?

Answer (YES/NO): NO